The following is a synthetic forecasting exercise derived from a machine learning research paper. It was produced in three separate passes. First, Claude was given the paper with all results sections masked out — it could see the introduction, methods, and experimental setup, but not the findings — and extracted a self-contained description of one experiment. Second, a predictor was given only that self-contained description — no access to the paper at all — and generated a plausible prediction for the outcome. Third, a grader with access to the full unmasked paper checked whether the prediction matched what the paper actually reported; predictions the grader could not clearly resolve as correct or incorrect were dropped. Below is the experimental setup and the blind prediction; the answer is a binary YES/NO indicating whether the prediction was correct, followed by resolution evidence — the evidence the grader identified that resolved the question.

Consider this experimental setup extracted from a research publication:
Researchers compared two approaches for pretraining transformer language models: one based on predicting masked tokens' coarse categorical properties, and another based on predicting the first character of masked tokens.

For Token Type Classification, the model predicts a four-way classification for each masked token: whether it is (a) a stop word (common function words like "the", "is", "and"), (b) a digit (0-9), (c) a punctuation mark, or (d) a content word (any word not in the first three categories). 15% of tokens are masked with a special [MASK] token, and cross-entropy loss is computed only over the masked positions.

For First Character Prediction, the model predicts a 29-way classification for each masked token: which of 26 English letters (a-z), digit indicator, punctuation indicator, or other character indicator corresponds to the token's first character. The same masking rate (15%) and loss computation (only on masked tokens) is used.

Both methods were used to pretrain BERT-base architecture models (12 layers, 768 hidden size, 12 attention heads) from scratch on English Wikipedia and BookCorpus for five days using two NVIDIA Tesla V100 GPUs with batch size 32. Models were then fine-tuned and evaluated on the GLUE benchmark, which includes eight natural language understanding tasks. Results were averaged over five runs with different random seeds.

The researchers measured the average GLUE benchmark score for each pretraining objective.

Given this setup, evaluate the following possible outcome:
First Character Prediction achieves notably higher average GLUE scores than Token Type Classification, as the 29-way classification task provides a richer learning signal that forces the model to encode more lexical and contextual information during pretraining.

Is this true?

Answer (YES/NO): YES